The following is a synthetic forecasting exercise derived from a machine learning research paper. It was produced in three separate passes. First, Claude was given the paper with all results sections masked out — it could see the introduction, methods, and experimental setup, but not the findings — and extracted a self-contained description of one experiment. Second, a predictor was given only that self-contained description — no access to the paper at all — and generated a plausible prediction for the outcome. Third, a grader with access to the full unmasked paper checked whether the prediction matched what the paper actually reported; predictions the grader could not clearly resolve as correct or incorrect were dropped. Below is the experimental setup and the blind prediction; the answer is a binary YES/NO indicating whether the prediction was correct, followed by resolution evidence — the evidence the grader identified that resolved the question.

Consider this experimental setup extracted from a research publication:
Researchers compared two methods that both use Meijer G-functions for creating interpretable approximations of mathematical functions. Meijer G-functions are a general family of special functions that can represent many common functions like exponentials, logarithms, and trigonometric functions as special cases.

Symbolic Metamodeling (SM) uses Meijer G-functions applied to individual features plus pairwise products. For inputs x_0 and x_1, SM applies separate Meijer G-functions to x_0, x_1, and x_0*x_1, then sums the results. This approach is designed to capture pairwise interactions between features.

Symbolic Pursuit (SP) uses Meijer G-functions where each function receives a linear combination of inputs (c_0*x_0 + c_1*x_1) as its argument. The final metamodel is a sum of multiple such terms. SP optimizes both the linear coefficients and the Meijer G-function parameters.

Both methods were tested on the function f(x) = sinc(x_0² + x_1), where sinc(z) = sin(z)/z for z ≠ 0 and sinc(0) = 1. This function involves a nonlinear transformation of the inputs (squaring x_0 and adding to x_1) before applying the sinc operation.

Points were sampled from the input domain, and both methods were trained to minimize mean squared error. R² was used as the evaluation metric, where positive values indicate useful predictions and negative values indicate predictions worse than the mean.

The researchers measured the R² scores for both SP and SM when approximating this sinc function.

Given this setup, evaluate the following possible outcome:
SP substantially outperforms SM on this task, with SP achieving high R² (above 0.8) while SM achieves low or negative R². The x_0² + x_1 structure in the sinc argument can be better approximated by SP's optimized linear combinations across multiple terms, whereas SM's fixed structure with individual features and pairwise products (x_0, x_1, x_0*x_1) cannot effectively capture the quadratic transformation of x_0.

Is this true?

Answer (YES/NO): YES